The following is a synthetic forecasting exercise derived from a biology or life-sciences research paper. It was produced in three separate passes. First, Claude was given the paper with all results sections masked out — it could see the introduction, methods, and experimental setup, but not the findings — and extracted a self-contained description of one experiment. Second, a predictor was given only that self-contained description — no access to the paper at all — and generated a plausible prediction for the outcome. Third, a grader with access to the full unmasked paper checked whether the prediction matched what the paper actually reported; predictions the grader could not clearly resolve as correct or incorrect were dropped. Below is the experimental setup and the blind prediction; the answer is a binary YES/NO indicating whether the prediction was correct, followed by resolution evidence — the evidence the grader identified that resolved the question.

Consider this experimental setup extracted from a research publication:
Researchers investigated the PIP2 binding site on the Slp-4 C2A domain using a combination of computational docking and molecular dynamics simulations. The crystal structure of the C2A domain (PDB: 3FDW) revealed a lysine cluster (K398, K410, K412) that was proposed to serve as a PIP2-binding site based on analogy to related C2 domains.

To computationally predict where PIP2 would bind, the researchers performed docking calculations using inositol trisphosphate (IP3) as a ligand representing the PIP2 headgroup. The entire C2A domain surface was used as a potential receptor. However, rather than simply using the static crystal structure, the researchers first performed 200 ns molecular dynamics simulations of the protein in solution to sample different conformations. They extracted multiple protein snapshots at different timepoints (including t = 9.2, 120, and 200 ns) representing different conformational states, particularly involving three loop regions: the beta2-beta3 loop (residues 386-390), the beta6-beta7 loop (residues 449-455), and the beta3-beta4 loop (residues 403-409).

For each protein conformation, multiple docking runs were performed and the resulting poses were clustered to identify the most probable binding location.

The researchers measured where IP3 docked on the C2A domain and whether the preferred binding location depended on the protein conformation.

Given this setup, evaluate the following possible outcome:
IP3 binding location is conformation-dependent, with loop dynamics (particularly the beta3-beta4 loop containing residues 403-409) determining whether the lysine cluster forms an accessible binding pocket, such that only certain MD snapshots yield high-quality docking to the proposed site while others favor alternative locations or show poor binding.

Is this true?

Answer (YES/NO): NO